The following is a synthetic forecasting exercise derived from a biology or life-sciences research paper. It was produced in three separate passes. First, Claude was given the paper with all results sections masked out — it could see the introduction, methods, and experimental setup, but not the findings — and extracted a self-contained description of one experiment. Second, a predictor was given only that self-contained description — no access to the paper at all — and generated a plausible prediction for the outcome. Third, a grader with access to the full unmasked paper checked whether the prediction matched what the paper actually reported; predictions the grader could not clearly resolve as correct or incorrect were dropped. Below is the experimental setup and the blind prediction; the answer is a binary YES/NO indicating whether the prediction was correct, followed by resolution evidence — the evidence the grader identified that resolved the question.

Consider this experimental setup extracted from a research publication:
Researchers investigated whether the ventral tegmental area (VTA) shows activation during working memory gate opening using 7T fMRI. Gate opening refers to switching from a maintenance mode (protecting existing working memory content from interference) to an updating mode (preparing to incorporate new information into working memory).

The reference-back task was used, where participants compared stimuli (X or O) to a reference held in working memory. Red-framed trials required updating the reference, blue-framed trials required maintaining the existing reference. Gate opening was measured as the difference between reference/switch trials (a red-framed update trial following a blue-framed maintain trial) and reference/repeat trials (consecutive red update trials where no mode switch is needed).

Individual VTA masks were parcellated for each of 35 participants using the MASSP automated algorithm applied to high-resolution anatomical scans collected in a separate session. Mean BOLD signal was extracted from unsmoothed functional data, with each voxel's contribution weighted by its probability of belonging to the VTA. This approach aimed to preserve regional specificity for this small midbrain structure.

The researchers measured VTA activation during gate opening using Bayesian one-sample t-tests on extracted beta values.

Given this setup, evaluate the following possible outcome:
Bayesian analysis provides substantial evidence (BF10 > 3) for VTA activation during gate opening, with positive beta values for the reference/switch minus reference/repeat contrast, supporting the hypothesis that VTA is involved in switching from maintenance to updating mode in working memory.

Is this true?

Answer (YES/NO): NO